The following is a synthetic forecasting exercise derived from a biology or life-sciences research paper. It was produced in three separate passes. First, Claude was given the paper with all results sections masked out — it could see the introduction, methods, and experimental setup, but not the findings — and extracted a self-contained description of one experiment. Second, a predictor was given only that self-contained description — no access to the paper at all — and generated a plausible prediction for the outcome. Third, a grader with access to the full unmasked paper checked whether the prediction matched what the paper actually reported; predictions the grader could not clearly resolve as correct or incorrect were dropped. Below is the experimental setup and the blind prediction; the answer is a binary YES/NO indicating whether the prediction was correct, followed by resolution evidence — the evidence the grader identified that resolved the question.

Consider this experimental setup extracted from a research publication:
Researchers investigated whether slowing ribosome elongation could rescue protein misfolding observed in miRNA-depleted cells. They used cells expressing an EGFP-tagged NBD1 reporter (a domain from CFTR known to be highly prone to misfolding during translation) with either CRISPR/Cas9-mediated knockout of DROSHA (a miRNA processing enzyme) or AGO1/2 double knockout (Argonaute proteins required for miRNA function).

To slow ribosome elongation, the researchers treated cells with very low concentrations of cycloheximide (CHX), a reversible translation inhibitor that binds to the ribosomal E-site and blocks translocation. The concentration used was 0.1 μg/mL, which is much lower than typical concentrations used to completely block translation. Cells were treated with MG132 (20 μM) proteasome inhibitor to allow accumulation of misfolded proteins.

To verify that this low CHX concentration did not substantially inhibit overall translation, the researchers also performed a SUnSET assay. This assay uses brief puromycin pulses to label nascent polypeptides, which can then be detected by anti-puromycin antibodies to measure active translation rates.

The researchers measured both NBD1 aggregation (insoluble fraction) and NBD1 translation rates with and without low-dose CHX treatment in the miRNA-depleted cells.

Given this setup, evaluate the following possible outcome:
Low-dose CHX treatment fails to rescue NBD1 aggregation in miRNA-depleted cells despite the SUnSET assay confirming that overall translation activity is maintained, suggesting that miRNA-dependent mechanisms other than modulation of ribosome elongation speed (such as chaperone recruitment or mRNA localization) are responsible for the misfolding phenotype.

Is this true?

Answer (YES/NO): NO